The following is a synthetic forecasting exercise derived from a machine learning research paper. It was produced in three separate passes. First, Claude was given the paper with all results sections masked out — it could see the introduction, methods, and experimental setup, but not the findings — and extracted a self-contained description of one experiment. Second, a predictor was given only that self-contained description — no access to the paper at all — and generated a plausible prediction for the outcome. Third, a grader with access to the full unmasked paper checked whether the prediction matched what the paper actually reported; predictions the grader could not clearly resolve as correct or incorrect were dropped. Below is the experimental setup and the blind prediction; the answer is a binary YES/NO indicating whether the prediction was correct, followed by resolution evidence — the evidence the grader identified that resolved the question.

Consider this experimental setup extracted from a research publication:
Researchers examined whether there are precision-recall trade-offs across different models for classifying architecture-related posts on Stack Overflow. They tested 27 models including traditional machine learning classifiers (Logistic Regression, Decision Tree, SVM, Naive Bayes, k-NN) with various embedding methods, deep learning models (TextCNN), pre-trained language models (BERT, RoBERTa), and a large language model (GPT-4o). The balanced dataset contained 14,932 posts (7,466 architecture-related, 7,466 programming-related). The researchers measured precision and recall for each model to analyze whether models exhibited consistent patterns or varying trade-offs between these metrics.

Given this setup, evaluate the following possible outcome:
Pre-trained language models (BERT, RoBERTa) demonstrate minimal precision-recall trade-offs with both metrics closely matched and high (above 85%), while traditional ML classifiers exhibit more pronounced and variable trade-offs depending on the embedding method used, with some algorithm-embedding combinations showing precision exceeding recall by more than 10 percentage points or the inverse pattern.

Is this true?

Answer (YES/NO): YES